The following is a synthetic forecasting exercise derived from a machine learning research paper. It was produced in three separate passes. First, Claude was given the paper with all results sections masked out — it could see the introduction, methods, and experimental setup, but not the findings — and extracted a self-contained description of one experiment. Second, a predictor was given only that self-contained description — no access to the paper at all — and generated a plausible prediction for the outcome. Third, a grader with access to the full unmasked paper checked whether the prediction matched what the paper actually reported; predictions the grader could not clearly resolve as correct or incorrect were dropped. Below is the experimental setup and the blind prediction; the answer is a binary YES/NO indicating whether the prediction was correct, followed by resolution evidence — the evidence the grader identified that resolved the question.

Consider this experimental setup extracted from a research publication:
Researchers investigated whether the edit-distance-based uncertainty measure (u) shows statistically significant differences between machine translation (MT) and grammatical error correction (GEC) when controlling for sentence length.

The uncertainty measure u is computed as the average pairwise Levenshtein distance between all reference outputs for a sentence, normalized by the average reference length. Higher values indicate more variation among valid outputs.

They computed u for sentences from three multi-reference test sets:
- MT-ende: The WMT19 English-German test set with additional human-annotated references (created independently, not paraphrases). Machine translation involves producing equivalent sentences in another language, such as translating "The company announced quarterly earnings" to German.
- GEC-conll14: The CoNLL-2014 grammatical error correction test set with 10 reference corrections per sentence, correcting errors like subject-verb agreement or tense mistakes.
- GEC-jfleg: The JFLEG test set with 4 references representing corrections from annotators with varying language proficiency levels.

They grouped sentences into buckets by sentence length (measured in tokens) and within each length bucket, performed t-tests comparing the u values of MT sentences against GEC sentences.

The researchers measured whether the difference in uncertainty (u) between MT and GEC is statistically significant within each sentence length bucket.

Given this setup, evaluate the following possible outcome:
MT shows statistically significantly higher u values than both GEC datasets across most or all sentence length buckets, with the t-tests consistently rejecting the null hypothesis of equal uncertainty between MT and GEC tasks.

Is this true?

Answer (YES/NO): YES